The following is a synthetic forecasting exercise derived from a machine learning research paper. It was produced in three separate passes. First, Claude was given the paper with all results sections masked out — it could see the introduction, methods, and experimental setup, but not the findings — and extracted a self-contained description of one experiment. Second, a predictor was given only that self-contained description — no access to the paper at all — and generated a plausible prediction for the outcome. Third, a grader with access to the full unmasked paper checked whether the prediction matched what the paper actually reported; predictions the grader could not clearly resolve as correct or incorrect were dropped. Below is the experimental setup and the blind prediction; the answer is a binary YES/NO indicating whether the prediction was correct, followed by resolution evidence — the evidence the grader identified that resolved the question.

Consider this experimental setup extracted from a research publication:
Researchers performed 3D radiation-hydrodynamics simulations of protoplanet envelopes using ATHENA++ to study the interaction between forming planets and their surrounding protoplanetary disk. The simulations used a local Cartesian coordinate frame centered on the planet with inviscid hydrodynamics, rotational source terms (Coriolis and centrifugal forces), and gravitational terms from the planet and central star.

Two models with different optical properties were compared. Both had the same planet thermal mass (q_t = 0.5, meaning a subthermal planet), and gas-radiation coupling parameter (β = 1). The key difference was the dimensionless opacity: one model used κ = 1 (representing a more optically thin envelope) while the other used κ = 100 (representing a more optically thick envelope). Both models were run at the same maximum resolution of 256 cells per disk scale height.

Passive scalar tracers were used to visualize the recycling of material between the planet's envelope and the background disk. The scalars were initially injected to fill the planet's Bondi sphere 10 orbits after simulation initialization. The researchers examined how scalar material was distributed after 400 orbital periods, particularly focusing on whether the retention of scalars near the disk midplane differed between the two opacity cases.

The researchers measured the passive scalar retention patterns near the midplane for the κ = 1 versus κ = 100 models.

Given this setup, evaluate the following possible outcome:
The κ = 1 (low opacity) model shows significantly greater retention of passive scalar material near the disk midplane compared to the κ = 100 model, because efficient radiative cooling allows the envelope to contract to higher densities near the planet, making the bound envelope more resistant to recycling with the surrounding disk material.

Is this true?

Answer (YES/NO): YES